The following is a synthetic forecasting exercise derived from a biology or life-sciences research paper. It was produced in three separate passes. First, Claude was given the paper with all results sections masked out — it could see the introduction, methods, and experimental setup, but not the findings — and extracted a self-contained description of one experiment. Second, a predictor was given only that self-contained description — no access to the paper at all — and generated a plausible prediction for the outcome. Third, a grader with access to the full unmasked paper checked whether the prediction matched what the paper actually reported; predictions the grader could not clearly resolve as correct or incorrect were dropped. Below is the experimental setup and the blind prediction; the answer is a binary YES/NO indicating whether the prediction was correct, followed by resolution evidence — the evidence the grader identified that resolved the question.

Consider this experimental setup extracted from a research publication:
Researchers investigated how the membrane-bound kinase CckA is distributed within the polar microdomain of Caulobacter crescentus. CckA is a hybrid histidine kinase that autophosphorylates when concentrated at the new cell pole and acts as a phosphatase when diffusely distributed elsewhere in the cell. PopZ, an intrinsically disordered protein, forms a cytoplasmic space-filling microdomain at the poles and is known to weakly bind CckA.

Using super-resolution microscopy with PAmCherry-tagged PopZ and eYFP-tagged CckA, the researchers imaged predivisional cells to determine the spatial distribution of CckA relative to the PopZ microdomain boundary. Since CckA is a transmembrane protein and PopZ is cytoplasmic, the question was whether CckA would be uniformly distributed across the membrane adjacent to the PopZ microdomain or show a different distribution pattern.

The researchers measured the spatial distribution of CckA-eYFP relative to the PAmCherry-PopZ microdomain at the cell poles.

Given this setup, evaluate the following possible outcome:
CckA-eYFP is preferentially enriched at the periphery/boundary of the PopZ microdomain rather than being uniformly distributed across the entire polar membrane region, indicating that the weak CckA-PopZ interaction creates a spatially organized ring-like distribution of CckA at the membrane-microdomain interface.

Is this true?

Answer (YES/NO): NO